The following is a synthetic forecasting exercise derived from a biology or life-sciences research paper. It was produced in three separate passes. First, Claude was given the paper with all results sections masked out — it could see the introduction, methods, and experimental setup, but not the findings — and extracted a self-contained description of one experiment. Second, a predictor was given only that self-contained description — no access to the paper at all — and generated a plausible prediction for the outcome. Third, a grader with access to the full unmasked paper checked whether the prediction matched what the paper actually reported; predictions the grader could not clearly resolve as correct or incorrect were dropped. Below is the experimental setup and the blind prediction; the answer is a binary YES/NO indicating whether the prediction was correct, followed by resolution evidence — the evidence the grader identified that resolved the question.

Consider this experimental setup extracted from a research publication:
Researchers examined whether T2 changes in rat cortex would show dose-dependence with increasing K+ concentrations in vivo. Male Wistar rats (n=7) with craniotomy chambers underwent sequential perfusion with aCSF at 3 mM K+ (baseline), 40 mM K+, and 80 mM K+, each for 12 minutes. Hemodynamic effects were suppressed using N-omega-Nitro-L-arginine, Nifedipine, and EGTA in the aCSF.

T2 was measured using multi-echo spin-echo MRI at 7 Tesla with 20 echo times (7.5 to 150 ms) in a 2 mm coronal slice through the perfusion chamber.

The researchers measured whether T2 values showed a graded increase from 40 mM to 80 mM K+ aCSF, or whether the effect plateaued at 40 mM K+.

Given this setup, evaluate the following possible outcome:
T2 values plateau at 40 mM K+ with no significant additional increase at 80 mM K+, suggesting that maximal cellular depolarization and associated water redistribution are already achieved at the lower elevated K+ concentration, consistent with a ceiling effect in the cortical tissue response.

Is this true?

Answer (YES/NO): NO